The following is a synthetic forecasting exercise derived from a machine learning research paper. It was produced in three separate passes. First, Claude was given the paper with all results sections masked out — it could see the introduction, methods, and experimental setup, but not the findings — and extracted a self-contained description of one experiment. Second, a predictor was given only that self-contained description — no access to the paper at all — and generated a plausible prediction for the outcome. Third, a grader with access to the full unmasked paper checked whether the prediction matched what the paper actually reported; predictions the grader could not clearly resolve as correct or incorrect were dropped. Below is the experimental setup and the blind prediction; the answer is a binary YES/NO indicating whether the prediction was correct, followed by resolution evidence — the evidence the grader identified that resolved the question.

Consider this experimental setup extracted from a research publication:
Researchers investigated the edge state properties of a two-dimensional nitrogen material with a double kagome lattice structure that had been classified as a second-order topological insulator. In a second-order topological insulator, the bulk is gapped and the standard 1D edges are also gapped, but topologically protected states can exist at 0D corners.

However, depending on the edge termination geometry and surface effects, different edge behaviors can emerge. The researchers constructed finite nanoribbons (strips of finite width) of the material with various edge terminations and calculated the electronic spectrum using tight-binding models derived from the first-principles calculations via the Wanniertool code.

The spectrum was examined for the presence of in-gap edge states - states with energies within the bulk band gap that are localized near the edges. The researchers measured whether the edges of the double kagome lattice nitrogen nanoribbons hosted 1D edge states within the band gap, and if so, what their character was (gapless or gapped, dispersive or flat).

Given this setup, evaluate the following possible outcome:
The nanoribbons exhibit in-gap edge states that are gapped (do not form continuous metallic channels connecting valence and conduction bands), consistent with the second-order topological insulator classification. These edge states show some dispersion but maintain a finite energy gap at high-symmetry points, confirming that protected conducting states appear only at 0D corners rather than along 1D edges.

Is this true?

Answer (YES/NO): YES